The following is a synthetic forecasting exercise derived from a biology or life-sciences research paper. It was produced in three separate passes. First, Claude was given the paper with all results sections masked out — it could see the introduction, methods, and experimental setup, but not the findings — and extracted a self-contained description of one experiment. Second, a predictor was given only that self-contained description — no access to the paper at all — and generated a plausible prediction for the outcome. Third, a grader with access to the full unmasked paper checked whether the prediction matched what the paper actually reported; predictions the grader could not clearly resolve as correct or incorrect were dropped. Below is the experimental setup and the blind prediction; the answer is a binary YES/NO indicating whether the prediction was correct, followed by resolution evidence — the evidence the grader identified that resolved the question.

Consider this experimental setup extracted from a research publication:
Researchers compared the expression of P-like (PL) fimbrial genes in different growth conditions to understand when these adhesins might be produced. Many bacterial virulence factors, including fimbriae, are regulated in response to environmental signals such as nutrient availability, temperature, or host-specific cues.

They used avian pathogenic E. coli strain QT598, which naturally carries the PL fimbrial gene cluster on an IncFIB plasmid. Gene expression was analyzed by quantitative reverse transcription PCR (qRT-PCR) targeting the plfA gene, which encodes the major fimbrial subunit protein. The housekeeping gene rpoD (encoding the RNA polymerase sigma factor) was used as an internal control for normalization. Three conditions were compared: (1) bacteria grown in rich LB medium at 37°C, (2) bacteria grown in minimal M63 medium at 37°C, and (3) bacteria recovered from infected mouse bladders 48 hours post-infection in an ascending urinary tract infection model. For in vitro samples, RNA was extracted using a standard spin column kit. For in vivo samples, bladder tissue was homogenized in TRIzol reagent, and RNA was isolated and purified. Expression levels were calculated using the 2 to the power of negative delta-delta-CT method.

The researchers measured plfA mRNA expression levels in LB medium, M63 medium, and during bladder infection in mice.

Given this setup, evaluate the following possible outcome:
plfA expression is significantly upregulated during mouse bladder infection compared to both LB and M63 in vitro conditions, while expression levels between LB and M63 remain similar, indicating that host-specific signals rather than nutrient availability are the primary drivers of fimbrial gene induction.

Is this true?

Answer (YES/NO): NO